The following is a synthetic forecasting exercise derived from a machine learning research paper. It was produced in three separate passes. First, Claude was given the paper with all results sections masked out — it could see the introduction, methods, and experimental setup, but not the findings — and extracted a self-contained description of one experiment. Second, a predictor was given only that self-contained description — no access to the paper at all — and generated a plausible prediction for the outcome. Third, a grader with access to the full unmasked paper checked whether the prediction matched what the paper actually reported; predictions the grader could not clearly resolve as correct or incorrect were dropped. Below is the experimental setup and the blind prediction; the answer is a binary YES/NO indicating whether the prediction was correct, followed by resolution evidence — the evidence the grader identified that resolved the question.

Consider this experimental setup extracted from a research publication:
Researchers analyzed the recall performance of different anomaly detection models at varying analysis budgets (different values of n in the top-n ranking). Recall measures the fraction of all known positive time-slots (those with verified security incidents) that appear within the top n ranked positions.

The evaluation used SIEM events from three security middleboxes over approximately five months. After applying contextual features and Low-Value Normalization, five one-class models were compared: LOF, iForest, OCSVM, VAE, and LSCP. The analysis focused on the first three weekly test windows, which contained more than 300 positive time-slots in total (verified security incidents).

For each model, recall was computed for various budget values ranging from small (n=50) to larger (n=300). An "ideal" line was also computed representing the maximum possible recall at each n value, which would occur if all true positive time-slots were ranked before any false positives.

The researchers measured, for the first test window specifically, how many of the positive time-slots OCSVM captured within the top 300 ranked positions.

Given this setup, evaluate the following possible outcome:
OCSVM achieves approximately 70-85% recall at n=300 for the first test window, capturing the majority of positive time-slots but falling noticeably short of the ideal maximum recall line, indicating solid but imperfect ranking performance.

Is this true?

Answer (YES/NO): NO